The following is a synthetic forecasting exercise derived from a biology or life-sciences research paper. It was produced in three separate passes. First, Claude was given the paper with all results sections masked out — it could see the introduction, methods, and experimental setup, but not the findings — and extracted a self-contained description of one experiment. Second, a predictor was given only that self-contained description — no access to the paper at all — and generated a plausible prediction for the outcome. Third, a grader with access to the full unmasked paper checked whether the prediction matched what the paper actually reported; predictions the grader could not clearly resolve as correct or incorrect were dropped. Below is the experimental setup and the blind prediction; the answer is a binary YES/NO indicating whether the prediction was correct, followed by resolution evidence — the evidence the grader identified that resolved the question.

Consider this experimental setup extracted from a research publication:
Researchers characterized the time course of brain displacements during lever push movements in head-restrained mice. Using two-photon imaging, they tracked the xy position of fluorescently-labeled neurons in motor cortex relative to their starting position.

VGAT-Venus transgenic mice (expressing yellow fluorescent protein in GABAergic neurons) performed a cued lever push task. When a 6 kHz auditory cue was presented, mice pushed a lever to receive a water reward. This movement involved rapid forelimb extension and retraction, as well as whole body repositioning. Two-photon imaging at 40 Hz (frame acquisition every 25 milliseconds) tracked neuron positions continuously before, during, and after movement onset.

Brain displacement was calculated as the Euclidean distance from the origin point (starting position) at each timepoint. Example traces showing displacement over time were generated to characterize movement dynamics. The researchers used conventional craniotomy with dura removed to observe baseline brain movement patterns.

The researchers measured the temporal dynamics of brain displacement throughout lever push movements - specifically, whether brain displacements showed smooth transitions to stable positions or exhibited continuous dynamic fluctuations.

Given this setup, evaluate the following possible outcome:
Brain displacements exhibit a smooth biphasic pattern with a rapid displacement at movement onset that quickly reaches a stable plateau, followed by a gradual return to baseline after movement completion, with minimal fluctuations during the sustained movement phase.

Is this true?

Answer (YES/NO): NO